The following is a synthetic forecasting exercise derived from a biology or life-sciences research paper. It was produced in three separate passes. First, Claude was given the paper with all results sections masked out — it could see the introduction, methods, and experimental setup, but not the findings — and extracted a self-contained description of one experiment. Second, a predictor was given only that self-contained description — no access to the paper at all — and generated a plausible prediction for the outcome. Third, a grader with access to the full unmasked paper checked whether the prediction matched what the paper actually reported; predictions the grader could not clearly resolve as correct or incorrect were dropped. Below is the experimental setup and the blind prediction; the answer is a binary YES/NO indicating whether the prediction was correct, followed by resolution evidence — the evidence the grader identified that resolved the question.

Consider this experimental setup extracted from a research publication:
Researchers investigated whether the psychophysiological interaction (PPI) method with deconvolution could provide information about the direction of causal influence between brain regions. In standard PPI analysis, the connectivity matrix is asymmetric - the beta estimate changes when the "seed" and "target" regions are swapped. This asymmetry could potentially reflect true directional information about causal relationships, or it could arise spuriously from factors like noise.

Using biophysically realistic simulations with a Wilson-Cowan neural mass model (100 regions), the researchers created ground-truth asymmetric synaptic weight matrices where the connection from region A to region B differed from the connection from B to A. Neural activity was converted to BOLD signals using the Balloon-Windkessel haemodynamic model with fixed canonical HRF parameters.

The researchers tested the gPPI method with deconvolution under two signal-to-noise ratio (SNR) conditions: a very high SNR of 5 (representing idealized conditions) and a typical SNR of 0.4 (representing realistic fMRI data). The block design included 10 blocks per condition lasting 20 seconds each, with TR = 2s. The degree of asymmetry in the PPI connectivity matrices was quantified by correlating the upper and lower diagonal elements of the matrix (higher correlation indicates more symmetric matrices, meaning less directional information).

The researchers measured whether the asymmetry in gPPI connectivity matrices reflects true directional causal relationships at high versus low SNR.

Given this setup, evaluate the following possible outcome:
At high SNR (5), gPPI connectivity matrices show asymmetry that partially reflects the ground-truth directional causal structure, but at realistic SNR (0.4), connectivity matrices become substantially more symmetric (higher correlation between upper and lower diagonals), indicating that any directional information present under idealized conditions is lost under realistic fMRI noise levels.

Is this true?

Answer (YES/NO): NO